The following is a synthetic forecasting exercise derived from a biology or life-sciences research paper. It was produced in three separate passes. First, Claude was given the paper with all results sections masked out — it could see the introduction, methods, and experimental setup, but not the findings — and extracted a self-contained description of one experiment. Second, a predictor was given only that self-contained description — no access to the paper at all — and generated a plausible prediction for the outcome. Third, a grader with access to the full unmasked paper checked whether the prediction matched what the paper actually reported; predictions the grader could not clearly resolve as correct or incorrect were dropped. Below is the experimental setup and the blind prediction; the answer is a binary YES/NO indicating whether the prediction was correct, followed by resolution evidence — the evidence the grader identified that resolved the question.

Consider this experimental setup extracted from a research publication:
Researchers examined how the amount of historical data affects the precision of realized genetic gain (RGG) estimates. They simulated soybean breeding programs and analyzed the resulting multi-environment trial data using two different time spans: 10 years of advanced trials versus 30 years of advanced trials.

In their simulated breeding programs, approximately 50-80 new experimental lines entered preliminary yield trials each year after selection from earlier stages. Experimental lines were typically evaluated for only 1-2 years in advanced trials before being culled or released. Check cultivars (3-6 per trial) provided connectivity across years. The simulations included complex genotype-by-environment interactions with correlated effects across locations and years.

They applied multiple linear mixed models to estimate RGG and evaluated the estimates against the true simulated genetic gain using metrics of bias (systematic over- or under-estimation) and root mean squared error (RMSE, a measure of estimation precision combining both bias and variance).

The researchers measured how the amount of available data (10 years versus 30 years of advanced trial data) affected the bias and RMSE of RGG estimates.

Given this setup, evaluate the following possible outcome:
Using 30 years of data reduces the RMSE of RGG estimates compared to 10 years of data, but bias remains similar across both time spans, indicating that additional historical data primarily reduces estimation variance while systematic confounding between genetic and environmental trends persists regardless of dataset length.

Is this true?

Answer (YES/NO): NO